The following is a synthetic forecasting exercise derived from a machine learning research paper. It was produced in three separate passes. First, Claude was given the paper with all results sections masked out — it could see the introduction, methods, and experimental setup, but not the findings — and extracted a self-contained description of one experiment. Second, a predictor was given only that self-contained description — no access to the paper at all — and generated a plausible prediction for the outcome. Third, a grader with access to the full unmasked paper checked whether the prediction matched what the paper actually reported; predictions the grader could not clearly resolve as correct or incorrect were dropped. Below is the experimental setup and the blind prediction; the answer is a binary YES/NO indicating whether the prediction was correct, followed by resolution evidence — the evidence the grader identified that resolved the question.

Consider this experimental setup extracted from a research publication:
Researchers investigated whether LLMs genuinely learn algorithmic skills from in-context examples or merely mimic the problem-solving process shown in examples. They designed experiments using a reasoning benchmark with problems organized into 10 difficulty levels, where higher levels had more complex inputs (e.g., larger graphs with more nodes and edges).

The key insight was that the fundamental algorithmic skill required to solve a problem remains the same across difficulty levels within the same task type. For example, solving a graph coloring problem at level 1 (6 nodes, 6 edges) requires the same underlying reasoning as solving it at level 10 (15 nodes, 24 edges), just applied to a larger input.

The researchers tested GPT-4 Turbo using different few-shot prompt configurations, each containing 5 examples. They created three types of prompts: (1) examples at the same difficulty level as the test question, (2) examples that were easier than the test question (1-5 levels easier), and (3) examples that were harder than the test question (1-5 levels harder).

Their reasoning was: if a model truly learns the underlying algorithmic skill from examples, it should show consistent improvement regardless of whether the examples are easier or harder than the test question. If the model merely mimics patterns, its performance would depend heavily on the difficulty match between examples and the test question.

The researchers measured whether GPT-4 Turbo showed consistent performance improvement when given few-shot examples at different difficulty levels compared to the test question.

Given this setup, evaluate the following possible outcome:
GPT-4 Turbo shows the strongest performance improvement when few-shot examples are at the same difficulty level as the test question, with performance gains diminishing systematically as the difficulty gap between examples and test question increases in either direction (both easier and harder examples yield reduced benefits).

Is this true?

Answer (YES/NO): NO